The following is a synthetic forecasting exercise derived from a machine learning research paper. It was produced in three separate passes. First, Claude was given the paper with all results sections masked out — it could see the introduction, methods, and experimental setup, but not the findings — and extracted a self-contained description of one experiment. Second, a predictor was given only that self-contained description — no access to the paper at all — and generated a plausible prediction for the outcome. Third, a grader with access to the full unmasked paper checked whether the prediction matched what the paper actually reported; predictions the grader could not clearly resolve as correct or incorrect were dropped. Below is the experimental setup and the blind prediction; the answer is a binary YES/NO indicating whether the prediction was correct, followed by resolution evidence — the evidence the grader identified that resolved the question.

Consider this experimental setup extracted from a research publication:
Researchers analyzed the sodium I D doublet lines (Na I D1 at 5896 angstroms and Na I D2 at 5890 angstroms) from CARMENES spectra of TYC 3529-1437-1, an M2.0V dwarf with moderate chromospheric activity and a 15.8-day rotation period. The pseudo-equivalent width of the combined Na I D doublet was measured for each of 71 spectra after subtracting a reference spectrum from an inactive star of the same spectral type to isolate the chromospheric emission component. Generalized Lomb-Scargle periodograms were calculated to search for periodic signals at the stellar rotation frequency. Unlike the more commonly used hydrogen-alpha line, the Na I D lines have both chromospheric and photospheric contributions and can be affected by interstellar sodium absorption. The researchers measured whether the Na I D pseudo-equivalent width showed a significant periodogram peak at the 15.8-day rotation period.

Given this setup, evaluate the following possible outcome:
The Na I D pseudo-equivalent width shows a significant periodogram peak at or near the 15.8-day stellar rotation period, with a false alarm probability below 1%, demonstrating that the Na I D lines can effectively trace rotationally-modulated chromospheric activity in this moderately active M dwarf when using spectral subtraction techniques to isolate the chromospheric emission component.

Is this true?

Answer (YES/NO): YES